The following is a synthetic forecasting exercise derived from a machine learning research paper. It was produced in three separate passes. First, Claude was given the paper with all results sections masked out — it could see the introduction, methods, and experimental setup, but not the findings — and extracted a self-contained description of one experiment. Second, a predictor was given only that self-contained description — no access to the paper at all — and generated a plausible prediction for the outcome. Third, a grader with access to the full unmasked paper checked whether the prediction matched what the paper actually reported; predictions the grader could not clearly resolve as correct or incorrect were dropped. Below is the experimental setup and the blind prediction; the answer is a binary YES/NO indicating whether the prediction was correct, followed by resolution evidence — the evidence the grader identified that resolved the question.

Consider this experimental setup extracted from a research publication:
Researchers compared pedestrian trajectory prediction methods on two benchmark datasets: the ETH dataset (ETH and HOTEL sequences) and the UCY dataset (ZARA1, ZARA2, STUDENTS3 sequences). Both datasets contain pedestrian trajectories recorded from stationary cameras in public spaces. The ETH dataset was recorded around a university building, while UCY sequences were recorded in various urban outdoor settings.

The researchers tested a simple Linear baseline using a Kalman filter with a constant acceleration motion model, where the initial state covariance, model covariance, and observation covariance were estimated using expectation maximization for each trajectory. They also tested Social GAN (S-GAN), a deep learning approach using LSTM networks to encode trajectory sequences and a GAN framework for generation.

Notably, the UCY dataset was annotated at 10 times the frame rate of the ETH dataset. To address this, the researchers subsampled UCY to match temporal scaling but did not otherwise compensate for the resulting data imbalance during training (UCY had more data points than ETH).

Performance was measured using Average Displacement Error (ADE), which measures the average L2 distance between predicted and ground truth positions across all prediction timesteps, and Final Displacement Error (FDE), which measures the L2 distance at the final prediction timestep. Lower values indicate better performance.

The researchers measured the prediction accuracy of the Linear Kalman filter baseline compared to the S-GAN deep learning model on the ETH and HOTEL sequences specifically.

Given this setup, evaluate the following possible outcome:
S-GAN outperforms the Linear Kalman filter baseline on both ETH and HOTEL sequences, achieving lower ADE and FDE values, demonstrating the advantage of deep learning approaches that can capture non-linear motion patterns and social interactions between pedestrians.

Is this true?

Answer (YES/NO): NO